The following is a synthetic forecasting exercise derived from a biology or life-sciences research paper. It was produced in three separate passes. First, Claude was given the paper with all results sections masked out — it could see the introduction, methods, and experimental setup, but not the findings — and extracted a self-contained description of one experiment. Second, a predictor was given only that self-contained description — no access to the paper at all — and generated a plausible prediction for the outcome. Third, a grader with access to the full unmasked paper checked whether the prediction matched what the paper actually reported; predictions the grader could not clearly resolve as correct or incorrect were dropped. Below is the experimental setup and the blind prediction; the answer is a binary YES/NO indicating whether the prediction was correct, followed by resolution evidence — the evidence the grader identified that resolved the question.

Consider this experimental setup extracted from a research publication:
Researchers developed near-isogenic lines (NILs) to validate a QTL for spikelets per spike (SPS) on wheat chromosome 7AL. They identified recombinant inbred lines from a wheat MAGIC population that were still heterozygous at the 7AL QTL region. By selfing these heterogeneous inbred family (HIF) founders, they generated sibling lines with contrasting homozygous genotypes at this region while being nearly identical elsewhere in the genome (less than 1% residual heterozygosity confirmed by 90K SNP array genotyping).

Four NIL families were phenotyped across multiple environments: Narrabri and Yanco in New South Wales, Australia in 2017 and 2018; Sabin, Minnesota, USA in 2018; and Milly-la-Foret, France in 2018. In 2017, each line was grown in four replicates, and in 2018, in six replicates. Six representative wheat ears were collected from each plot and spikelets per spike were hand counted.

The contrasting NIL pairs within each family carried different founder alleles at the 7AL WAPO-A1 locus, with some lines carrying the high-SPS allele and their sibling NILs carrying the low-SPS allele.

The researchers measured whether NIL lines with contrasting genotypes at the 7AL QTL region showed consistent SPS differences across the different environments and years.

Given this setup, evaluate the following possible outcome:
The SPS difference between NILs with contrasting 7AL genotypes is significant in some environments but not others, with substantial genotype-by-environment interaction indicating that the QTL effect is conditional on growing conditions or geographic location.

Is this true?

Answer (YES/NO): NO